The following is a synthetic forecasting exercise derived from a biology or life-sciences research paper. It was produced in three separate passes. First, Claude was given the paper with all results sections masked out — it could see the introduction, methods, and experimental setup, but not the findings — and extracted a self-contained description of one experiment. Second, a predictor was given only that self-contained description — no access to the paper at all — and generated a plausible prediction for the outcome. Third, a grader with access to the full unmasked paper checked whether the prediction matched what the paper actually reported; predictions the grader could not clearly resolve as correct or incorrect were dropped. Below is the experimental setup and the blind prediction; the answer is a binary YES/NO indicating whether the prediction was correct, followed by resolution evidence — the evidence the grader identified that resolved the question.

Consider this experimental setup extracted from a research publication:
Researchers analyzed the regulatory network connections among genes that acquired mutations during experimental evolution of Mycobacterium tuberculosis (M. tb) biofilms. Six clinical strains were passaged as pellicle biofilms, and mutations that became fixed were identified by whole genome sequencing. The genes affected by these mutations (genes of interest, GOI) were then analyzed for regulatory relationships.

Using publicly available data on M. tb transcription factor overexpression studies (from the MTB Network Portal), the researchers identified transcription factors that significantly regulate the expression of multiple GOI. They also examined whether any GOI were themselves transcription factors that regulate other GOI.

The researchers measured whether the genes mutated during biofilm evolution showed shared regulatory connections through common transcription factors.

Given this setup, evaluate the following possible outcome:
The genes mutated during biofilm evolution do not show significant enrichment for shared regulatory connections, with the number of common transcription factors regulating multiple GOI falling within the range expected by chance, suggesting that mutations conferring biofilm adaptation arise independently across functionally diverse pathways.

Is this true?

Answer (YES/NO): NO